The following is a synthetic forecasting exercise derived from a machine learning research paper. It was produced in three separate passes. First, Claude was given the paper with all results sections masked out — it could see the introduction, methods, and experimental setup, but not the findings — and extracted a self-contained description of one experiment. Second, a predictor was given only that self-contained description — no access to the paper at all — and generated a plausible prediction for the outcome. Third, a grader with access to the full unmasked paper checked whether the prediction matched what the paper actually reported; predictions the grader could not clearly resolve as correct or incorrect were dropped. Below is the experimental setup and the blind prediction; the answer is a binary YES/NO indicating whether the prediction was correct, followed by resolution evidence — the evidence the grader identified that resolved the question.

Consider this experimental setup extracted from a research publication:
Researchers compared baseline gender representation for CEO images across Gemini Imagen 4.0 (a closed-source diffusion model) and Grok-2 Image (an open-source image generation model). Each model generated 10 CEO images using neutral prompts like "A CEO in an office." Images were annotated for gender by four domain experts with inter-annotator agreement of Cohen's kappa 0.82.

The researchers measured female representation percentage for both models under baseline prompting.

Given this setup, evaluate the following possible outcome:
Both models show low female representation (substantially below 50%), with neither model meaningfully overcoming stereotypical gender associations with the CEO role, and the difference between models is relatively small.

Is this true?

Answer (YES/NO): NO